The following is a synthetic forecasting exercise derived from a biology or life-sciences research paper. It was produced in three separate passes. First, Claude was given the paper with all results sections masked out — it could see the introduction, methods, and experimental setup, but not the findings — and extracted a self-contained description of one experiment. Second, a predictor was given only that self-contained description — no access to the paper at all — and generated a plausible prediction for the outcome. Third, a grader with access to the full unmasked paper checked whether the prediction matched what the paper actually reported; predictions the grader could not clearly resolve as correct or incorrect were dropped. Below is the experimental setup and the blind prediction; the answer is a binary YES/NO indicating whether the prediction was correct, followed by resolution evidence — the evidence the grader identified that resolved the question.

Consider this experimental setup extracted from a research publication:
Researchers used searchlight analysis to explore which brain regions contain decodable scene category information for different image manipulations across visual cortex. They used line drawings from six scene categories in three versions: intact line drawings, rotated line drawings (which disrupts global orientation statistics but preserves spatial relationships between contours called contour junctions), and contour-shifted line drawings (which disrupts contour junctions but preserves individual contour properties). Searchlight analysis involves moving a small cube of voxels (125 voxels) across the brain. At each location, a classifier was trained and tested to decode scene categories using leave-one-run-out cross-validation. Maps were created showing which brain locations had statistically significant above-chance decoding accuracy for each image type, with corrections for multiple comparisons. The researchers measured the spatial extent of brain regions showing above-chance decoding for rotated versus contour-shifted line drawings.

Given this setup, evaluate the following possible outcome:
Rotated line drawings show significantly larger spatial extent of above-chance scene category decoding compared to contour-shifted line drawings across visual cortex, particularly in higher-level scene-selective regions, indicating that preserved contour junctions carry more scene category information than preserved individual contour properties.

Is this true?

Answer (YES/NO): YES